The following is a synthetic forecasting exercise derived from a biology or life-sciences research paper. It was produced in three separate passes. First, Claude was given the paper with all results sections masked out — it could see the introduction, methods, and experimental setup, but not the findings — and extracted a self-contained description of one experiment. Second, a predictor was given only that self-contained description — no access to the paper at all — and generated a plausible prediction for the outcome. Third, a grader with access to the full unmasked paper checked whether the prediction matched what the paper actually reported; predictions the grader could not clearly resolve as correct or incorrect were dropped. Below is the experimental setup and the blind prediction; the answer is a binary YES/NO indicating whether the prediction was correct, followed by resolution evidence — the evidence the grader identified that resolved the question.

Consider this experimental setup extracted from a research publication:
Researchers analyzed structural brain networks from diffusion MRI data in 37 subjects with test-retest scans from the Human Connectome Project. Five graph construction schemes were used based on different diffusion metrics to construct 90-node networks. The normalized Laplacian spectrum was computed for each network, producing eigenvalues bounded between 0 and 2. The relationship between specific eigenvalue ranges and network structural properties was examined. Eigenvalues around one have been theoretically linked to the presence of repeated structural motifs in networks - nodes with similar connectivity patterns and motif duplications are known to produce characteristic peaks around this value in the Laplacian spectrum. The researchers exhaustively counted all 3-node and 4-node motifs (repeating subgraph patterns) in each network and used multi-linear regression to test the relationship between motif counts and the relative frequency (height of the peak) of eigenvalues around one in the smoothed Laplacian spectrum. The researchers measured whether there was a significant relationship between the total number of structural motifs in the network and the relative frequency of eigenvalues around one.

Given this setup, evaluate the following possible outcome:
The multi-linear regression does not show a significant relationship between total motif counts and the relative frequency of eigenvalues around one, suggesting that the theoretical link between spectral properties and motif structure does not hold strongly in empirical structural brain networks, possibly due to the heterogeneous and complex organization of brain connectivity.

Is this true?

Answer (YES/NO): NO